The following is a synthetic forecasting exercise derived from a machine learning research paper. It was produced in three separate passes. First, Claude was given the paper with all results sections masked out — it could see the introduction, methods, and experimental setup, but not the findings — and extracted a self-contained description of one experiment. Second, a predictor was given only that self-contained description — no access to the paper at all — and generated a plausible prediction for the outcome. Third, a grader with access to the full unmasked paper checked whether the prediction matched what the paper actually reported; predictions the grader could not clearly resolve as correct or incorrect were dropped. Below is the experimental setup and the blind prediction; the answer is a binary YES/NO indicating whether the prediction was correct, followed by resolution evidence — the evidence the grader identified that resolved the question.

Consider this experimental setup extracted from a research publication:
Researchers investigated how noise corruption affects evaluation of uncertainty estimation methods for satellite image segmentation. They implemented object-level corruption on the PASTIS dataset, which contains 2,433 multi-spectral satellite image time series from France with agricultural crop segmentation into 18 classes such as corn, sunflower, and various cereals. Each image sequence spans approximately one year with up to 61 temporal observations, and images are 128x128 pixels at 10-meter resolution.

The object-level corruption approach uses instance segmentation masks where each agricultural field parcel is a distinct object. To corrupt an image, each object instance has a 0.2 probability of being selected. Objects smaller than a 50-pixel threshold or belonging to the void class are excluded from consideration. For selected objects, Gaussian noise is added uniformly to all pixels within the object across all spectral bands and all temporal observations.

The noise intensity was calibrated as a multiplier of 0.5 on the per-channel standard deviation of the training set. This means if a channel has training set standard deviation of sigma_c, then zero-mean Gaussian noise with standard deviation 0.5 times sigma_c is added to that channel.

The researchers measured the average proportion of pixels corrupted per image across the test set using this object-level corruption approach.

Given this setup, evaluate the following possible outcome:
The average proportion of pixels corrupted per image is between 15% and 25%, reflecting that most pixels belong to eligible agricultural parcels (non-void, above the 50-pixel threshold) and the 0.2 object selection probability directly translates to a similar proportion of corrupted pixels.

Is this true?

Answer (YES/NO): YES